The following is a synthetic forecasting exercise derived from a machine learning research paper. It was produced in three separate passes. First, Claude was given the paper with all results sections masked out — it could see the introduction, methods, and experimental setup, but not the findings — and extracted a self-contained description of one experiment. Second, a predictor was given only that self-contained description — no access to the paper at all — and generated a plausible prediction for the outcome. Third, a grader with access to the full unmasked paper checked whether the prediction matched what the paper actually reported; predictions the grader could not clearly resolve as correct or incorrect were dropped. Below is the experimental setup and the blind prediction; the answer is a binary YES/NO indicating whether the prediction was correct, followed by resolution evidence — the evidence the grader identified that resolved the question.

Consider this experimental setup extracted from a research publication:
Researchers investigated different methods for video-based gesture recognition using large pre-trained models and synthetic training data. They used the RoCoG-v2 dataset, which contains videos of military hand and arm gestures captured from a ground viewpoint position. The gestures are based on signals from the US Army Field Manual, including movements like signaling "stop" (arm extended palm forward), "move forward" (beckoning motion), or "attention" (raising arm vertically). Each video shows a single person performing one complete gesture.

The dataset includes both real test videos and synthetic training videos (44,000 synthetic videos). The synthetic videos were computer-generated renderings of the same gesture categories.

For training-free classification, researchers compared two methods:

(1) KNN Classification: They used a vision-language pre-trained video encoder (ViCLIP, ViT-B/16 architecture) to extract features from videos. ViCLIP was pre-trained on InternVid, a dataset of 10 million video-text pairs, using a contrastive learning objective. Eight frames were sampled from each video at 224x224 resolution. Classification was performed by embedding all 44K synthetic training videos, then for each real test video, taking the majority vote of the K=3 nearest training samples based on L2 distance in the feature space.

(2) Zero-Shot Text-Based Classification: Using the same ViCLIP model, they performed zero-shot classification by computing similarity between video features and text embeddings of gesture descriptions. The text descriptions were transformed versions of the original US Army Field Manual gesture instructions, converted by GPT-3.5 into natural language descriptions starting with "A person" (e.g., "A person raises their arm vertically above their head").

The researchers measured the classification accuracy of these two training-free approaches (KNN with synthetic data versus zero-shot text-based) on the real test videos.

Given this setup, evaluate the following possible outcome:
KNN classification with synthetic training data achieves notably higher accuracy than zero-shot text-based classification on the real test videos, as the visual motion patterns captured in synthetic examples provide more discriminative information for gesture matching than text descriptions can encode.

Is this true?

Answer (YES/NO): YES